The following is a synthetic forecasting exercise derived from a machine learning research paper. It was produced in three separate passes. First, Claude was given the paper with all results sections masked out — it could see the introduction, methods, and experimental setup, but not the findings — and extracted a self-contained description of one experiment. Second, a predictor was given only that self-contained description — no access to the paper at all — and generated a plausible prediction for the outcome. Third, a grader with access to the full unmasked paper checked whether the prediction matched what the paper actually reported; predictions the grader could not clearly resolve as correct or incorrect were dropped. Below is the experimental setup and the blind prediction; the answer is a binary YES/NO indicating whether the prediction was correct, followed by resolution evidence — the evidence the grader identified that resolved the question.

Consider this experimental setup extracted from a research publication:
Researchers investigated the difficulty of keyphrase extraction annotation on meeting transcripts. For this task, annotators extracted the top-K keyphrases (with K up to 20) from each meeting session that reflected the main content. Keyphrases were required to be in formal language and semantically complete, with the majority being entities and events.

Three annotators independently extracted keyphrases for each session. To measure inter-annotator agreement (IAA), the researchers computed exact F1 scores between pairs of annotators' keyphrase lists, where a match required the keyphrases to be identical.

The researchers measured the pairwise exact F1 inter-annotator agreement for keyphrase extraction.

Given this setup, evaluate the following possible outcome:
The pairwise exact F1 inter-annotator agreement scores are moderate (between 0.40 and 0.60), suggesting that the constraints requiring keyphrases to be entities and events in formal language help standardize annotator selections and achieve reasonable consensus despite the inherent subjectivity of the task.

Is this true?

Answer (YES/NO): YES